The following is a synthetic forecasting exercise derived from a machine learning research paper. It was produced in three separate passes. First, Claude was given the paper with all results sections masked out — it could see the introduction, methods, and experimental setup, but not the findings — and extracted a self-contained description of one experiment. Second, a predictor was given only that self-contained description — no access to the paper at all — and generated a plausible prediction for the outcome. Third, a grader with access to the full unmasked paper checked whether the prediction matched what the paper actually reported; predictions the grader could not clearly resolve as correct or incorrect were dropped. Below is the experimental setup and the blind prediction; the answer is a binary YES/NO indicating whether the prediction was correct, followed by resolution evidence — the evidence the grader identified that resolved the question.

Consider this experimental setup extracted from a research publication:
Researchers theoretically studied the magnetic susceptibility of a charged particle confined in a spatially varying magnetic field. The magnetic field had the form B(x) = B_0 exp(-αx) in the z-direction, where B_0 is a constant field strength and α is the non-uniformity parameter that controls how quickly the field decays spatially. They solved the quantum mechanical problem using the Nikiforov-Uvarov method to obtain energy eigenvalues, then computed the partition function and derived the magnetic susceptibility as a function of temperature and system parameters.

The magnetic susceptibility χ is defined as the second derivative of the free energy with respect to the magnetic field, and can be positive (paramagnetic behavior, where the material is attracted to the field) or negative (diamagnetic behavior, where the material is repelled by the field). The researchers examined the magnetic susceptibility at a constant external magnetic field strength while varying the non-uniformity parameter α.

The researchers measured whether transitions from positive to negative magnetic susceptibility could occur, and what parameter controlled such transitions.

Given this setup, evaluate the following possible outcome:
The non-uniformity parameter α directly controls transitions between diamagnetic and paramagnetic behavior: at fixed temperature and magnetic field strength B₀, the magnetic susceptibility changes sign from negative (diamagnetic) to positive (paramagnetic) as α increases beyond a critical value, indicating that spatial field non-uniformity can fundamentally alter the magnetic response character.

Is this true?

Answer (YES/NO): NO